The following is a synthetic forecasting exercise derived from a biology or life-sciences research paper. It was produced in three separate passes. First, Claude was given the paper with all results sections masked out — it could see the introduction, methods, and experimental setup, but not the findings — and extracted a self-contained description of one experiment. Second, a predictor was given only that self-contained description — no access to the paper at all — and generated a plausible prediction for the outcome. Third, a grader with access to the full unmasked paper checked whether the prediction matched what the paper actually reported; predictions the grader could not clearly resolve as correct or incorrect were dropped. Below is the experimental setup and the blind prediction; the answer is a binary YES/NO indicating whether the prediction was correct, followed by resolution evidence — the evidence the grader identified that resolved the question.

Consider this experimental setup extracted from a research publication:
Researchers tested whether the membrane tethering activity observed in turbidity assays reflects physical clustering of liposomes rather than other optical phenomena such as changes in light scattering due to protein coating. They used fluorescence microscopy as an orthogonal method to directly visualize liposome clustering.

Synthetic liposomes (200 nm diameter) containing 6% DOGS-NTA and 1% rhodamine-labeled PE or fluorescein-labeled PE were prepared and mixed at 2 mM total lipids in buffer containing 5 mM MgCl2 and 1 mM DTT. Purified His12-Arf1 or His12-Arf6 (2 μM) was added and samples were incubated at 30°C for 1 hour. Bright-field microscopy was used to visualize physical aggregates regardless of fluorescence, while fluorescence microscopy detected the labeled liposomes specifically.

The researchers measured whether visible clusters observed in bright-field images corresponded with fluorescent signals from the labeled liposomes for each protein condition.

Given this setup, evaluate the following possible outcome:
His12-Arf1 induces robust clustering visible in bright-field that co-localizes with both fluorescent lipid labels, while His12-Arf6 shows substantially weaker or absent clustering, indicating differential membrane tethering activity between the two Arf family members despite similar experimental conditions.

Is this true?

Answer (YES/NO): NO